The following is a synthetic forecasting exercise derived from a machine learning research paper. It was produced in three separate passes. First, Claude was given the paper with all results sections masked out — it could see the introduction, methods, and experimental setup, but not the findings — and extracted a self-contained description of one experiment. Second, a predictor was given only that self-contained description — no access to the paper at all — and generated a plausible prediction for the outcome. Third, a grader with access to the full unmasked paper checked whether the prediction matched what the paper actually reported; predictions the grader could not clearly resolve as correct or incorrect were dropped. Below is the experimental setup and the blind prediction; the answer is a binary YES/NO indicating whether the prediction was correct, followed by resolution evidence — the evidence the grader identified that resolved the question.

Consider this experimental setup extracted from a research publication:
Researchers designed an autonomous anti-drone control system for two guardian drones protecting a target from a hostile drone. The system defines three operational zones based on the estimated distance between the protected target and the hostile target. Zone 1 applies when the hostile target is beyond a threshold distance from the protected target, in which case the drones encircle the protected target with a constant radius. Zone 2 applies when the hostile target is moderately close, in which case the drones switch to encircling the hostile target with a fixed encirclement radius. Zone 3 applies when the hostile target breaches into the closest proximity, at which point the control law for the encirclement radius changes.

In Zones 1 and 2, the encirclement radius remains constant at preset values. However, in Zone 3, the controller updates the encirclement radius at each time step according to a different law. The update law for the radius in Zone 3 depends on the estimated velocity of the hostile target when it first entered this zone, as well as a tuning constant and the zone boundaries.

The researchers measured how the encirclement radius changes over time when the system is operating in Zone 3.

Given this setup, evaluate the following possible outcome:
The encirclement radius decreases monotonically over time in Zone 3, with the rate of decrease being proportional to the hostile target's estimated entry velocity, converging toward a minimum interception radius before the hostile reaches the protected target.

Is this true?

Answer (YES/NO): NO